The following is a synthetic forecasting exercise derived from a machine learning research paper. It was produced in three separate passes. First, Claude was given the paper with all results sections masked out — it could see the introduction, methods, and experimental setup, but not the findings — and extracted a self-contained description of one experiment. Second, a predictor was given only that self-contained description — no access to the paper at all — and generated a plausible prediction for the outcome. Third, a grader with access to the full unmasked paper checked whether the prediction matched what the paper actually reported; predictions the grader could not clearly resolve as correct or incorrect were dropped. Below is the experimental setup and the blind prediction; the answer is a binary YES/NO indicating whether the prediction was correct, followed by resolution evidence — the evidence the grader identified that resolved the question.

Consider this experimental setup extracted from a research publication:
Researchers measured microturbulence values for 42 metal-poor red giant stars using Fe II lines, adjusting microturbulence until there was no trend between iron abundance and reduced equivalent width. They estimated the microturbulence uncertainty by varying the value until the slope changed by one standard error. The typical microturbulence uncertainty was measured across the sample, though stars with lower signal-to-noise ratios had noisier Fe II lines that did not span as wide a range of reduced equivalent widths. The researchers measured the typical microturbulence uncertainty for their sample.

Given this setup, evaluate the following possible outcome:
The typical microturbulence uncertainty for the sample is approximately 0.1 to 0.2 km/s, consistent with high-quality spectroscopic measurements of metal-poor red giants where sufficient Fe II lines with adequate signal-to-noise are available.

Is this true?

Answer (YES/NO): NO